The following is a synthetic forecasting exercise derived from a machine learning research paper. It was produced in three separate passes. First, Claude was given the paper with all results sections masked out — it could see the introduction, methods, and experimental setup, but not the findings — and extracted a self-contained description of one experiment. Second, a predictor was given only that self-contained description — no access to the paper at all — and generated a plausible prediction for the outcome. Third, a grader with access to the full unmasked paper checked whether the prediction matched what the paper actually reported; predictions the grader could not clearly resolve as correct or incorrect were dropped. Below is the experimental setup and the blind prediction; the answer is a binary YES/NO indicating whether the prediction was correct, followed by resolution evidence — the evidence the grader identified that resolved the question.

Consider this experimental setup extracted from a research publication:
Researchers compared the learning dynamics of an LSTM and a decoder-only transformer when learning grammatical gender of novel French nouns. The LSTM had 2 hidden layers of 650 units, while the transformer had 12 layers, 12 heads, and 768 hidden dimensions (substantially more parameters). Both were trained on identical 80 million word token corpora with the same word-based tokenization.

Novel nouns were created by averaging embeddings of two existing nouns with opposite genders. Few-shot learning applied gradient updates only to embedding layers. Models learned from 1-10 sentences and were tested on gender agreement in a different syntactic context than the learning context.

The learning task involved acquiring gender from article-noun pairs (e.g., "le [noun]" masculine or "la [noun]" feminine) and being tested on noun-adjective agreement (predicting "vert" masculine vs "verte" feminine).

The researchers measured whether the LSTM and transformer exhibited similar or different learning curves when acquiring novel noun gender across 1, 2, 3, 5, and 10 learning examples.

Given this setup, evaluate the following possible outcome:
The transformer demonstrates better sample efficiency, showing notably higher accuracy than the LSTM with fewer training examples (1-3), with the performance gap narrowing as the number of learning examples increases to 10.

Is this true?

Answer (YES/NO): NO